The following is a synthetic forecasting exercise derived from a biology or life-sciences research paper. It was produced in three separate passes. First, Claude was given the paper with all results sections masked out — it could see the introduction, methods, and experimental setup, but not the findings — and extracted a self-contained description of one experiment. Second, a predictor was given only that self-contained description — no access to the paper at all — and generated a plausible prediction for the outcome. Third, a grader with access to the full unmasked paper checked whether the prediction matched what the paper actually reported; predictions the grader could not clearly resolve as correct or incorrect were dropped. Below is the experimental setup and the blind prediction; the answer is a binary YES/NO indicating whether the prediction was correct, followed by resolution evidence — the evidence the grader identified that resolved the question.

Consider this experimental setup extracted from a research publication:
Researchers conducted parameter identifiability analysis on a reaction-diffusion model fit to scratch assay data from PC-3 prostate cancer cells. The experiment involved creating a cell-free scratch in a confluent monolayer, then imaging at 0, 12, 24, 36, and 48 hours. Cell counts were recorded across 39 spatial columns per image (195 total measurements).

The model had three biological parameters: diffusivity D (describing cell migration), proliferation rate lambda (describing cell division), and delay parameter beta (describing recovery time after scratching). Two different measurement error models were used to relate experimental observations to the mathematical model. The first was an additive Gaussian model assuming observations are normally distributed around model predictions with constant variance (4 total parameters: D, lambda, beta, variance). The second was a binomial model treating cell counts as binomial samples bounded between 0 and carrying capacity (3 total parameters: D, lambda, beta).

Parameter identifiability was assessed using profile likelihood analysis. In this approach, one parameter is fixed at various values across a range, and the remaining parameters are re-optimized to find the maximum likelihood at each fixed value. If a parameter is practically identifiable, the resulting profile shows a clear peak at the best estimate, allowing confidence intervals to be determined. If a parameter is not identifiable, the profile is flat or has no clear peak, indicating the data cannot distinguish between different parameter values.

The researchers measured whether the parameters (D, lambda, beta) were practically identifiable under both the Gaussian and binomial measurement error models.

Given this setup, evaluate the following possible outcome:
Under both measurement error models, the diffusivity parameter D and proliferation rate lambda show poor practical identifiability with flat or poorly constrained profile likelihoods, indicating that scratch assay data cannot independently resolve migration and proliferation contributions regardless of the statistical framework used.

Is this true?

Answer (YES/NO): NO